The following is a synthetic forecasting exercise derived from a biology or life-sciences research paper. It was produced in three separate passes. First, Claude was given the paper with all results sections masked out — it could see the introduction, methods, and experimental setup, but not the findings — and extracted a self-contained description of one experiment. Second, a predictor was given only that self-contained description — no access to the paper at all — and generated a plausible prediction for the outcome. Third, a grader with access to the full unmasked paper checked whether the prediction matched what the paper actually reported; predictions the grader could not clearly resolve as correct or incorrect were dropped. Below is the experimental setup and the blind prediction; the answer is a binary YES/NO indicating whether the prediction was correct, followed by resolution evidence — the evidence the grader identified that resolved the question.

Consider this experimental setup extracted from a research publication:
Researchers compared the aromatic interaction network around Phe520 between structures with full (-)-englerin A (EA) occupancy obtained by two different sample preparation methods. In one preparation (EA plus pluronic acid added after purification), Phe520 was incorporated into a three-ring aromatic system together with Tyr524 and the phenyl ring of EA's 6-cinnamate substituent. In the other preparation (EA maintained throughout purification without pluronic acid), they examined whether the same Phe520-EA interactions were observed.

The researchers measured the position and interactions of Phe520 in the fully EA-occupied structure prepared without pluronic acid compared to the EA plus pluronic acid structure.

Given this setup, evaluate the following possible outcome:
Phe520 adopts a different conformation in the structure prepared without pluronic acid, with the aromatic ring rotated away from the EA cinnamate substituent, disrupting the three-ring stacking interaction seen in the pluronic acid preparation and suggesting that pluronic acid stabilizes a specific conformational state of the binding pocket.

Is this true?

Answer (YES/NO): NO